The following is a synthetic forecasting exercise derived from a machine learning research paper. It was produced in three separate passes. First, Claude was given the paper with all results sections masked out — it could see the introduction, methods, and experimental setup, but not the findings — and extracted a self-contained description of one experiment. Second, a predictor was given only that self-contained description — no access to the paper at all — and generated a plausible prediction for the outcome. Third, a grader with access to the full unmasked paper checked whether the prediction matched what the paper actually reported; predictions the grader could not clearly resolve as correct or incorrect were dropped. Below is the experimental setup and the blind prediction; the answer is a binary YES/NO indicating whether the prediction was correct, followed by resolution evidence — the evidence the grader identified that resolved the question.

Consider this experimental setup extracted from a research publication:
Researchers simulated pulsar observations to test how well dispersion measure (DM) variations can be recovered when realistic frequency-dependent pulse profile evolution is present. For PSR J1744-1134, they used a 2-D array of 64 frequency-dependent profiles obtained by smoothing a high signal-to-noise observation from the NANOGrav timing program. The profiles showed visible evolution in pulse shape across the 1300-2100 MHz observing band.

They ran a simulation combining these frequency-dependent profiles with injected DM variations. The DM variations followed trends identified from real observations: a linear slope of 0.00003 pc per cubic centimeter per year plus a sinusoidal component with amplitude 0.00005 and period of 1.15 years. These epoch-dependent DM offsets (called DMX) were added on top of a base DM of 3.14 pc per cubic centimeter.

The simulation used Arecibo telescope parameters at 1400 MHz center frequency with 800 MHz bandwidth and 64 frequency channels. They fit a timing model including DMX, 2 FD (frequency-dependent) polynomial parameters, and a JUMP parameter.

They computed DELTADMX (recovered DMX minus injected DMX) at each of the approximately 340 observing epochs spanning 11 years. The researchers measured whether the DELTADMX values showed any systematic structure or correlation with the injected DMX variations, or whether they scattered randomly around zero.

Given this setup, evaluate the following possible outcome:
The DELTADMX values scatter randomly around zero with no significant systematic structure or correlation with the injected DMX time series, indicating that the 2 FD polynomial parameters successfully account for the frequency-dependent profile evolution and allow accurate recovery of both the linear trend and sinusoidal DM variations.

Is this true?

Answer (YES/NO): YES